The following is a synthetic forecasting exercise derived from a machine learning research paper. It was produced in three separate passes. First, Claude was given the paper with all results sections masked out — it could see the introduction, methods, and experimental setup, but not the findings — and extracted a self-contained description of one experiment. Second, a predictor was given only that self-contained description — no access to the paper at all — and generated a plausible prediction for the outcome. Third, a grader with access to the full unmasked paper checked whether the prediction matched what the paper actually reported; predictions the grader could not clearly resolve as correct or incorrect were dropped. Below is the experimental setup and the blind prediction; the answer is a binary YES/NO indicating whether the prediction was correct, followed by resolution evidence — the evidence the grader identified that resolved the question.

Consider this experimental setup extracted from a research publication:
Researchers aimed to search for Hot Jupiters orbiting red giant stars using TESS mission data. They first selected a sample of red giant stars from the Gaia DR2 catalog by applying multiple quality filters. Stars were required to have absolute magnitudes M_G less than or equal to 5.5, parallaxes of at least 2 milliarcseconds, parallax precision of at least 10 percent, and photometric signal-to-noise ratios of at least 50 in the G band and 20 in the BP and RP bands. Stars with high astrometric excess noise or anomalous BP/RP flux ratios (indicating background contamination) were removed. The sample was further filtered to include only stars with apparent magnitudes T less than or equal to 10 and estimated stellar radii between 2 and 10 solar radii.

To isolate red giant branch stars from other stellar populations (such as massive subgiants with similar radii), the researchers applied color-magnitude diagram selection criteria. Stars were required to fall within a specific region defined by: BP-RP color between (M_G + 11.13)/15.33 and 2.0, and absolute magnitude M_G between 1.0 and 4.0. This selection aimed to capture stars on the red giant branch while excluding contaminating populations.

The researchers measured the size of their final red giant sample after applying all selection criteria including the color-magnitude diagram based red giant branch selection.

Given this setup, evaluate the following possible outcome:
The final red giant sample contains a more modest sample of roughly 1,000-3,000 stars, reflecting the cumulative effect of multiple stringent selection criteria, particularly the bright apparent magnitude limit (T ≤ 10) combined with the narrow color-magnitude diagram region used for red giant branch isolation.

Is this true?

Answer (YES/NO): NO